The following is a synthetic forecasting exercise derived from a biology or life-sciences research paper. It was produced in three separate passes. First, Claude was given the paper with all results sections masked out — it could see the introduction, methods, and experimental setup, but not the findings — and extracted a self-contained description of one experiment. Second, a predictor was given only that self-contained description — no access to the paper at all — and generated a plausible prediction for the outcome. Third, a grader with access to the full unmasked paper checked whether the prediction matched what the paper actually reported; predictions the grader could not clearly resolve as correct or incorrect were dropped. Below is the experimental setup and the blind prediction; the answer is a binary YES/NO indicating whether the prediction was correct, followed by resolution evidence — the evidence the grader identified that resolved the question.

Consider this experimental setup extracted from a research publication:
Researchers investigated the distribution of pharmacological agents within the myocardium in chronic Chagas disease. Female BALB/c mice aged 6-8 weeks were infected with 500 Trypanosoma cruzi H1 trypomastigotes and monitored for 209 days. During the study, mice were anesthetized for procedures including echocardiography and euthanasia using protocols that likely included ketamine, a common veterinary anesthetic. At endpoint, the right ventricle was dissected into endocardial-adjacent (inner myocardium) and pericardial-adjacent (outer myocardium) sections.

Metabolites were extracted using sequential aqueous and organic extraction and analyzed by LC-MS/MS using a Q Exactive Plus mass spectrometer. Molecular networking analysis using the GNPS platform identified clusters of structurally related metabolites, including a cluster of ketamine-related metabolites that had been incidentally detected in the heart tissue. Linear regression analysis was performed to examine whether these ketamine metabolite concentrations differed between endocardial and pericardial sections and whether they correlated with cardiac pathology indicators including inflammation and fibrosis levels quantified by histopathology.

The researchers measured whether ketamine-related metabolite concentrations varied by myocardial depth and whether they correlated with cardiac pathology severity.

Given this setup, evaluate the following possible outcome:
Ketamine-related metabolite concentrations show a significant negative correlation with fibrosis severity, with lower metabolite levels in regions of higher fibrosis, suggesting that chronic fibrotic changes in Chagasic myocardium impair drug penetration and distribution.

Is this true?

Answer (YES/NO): NO